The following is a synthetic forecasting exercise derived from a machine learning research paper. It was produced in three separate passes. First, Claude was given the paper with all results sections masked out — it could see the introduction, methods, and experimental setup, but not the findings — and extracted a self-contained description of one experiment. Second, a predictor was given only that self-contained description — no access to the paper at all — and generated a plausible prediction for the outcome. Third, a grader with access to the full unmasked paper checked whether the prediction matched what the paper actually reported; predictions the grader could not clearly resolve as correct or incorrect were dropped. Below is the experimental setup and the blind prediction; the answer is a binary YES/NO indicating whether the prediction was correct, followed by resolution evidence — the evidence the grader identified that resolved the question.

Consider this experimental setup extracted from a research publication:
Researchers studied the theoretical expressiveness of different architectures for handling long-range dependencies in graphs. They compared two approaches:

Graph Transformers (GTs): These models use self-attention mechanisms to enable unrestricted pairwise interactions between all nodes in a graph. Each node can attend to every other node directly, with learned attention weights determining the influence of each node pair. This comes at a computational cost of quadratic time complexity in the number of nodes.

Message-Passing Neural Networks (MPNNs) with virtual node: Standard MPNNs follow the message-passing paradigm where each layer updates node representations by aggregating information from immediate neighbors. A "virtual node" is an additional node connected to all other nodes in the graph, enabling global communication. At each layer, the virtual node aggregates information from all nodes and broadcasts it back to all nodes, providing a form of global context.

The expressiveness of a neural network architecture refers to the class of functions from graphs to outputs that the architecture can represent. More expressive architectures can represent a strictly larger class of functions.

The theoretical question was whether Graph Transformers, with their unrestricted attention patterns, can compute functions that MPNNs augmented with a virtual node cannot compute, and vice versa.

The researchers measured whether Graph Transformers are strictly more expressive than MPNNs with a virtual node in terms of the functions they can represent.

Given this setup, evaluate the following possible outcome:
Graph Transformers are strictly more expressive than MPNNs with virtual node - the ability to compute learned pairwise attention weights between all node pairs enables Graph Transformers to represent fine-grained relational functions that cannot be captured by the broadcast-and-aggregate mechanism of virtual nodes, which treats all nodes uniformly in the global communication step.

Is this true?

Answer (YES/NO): NO